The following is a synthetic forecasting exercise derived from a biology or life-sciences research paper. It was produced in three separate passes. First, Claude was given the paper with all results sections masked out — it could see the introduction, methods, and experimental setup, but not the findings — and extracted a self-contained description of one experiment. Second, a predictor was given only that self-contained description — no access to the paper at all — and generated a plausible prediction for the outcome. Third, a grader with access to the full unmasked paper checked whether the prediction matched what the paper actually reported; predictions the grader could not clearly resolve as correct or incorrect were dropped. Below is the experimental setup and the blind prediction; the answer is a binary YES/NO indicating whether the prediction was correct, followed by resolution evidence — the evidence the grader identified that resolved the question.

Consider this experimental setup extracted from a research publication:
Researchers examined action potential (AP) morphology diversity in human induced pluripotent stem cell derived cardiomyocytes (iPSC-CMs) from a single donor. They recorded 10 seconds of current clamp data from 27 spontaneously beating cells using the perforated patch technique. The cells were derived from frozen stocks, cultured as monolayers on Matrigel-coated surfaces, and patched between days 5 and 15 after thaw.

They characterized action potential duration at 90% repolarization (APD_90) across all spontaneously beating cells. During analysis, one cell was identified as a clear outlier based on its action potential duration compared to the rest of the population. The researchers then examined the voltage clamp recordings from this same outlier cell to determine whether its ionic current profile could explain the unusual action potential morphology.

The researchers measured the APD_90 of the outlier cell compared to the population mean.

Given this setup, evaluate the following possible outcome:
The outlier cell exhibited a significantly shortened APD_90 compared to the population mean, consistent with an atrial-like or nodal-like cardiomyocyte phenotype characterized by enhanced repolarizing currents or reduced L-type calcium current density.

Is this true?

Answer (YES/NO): NO